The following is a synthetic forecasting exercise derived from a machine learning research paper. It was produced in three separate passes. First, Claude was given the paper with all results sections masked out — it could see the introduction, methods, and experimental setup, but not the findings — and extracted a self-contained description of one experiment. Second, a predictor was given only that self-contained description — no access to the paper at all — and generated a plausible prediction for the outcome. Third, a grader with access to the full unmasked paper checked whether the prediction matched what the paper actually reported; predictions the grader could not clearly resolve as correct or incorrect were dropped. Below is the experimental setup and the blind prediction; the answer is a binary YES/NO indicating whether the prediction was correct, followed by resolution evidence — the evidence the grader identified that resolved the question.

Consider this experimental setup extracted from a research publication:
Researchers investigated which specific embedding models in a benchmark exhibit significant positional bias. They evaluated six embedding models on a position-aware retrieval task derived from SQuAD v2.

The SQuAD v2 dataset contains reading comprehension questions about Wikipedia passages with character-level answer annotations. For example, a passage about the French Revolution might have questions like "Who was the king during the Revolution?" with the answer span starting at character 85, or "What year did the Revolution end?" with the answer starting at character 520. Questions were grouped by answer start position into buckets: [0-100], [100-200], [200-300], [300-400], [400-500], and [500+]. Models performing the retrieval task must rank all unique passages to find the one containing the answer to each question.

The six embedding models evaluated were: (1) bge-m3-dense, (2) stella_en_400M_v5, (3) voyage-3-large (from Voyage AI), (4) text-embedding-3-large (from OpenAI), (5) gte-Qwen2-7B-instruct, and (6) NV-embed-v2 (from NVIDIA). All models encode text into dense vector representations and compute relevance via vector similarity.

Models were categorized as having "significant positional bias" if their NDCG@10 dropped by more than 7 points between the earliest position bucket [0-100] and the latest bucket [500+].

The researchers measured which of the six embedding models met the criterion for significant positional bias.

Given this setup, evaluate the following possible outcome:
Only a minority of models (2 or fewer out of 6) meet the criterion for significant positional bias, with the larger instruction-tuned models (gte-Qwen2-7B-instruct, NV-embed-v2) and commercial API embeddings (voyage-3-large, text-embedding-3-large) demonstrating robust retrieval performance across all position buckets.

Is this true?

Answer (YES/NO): NO